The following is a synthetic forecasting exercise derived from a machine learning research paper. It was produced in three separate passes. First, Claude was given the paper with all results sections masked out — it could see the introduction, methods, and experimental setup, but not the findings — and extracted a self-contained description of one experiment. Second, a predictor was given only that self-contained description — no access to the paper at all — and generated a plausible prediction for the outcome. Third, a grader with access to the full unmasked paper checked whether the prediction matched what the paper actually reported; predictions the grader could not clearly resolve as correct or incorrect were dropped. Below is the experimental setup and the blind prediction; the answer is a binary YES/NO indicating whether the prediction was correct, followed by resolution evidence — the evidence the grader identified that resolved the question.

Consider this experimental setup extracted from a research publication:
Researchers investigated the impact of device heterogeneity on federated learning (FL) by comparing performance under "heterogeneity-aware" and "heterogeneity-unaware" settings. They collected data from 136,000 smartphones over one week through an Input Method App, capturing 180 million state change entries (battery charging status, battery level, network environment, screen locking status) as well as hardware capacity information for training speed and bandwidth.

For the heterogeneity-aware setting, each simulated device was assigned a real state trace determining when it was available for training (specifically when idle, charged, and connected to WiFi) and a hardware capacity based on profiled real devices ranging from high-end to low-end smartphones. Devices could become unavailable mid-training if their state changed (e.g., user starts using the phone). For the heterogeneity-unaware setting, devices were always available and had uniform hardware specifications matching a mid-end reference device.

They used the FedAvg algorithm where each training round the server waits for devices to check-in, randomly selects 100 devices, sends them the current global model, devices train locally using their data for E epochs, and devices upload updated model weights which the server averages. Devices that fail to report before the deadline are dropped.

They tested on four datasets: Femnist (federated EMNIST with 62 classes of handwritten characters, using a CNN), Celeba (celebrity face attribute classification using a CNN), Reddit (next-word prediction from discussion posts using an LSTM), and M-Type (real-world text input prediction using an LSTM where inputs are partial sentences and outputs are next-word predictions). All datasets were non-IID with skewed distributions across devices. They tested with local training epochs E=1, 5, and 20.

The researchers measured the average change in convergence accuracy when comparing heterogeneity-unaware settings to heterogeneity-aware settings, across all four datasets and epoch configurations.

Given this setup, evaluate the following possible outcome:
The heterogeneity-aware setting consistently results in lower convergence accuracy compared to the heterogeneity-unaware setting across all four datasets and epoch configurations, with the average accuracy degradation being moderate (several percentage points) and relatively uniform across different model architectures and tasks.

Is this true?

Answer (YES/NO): NO